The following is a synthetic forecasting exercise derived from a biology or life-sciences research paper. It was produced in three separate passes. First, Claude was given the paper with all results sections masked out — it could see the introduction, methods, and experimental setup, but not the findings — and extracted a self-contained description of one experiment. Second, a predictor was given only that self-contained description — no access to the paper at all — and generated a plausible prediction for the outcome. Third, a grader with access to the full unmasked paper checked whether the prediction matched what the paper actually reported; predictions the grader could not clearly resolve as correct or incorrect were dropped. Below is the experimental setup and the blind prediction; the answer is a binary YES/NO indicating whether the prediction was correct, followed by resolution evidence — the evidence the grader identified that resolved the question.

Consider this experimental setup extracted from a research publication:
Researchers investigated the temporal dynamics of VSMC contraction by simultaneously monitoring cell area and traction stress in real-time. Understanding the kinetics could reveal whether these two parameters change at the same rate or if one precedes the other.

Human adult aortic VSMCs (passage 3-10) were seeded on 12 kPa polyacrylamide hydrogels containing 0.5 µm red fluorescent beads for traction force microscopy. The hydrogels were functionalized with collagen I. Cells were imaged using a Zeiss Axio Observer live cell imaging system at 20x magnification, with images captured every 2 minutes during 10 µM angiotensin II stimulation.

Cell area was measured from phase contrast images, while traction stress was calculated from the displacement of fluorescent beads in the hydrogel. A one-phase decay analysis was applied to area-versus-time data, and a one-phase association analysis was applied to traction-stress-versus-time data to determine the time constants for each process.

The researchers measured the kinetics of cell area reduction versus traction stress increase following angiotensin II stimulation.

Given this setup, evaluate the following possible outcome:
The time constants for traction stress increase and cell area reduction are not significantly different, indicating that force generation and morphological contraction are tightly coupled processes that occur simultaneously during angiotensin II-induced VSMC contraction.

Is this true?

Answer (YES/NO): YES